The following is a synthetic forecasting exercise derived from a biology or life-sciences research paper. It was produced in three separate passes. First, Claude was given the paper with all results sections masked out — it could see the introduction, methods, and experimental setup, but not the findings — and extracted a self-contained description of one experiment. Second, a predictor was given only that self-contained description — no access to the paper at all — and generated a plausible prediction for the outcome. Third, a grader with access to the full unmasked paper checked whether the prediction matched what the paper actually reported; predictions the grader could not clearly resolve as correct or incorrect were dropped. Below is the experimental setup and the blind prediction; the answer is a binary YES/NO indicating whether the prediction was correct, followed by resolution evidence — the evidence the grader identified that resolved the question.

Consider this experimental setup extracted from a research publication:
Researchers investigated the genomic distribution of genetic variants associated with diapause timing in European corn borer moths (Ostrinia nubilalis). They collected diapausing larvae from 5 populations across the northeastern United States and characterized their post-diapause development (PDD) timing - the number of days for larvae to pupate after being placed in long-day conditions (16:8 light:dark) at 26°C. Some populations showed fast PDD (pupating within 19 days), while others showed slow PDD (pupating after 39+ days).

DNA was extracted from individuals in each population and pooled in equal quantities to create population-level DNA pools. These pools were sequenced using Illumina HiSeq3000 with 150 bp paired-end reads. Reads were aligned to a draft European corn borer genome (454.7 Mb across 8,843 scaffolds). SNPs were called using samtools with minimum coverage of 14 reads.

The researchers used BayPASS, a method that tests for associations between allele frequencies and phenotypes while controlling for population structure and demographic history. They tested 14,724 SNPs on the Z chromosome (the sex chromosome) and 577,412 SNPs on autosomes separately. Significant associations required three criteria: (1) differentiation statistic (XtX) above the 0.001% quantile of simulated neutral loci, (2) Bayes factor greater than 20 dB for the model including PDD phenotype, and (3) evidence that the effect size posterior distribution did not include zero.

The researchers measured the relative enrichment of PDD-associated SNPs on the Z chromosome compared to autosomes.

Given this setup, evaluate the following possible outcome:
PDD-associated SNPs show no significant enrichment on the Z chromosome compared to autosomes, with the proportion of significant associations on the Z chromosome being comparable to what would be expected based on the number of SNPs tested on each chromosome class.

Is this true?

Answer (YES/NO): NO